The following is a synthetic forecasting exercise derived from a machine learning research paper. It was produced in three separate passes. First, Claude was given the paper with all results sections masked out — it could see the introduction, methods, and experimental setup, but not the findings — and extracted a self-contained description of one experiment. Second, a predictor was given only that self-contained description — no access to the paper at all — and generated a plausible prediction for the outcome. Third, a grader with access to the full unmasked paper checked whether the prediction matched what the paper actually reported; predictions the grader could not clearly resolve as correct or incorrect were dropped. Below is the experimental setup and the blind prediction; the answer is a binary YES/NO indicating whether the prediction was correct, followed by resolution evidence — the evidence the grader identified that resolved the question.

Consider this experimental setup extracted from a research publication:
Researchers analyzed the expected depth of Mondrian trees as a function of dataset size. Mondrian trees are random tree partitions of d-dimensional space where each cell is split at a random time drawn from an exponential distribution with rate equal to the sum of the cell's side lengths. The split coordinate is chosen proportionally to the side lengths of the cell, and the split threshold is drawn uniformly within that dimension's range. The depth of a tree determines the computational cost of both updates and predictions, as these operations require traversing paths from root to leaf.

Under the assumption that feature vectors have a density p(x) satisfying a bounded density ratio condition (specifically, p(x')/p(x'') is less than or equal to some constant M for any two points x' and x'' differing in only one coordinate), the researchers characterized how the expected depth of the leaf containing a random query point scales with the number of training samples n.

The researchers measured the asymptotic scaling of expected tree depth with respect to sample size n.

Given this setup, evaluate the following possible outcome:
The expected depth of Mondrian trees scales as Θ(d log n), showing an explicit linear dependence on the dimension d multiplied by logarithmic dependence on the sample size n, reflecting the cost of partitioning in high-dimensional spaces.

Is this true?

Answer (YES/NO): NO